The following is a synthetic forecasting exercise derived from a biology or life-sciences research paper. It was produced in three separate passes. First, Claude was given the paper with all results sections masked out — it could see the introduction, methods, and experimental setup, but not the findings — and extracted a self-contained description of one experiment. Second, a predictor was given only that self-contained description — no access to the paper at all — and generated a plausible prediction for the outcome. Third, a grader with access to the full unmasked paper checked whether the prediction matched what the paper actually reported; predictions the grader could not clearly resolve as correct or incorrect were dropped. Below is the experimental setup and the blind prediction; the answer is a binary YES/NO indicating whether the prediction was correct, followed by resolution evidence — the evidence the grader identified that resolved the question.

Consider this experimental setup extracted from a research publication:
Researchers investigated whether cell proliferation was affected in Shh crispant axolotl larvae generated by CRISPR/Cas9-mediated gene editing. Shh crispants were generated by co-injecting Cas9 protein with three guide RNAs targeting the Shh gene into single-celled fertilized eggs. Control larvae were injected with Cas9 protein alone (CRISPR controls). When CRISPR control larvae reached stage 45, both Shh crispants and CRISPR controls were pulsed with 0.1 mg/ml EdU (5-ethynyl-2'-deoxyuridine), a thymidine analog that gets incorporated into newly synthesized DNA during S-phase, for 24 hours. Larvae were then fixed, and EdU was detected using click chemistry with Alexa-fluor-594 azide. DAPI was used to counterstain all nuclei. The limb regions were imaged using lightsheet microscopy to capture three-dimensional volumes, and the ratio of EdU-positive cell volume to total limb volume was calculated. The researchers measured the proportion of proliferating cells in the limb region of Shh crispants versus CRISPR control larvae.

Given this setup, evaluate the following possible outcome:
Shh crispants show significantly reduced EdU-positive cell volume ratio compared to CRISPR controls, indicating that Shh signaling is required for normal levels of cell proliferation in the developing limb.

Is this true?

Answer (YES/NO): YES